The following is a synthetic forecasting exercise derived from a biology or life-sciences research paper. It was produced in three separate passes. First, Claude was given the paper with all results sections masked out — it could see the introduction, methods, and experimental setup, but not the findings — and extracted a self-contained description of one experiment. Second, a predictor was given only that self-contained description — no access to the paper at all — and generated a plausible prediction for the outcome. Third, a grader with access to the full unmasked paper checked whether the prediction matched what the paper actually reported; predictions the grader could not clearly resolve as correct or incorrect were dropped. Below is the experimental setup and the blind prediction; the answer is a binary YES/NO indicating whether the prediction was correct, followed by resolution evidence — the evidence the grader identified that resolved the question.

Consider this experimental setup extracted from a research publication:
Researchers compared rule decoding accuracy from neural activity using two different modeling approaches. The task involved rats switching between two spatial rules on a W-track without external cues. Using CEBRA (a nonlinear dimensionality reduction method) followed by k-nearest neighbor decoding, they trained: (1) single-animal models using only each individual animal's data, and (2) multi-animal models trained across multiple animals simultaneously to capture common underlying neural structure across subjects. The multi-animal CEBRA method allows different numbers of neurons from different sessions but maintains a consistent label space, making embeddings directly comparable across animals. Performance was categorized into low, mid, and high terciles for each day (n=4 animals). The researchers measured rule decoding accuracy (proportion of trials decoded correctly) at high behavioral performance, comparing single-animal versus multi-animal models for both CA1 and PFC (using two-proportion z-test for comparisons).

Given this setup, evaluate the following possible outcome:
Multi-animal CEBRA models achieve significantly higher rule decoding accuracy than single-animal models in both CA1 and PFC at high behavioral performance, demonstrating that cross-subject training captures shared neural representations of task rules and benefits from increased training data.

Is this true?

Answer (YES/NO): NO